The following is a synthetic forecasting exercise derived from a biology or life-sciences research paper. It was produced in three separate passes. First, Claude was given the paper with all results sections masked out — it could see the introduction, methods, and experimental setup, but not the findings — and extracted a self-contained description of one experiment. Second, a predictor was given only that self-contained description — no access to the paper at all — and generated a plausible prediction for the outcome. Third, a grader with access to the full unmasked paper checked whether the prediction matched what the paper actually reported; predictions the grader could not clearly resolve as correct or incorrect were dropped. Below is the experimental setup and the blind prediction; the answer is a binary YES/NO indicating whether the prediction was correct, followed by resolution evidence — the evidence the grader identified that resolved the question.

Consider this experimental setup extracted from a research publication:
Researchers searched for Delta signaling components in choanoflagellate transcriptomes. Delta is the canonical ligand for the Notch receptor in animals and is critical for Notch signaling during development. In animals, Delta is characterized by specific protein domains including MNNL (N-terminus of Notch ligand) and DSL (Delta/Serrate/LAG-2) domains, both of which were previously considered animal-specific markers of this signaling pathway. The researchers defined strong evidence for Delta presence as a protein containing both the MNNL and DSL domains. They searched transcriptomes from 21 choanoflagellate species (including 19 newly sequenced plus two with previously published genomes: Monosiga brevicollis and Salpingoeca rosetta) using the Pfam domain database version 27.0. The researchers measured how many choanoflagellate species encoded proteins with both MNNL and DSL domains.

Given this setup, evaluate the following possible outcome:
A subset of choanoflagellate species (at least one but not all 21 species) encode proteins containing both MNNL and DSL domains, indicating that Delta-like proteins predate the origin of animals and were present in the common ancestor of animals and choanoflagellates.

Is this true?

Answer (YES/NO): YES